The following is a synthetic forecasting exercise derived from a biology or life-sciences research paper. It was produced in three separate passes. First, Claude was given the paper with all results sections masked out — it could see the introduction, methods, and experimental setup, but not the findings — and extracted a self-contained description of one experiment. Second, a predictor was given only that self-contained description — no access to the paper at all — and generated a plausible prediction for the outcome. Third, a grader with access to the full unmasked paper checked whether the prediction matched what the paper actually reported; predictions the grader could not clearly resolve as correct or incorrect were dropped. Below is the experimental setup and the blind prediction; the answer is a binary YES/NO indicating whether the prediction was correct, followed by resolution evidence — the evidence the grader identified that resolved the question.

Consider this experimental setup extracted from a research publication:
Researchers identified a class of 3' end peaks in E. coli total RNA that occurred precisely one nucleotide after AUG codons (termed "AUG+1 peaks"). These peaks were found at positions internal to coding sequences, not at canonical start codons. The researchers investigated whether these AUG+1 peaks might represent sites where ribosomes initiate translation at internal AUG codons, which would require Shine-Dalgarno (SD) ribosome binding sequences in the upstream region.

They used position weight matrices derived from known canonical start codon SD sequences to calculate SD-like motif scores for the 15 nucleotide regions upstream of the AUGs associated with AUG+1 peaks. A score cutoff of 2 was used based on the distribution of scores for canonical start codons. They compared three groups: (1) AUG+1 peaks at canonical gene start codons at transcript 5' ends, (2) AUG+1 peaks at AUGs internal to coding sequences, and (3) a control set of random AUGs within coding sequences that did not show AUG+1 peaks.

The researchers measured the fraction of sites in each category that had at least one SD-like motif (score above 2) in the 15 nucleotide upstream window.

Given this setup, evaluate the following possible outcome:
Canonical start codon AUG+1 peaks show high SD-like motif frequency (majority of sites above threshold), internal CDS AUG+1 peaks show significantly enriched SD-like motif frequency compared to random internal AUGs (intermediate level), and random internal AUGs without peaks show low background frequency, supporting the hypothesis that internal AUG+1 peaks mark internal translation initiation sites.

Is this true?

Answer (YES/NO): NO